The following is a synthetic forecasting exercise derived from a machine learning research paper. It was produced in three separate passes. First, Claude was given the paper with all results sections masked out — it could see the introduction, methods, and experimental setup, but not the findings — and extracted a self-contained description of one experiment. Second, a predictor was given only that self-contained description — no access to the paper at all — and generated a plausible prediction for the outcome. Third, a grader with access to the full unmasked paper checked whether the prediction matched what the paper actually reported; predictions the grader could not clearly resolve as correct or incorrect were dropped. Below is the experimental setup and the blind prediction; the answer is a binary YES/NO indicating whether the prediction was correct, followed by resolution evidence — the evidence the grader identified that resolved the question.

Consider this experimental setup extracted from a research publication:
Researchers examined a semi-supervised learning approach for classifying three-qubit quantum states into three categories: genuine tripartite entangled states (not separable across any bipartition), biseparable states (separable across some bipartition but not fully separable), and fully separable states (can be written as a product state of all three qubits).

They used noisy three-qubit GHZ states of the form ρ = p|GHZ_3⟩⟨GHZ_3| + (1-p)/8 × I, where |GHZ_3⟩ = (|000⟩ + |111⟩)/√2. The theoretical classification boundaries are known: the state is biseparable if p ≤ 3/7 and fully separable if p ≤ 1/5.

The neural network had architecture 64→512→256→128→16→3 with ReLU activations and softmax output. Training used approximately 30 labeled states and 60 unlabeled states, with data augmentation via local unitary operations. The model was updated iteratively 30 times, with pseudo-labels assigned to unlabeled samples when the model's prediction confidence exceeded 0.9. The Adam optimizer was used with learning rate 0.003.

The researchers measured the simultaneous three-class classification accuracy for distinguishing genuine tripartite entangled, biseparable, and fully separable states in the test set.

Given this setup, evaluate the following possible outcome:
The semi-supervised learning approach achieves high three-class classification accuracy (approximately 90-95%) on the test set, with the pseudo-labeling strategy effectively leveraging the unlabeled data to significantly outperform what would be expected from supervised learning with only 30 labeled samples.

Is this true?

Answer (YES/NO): NO